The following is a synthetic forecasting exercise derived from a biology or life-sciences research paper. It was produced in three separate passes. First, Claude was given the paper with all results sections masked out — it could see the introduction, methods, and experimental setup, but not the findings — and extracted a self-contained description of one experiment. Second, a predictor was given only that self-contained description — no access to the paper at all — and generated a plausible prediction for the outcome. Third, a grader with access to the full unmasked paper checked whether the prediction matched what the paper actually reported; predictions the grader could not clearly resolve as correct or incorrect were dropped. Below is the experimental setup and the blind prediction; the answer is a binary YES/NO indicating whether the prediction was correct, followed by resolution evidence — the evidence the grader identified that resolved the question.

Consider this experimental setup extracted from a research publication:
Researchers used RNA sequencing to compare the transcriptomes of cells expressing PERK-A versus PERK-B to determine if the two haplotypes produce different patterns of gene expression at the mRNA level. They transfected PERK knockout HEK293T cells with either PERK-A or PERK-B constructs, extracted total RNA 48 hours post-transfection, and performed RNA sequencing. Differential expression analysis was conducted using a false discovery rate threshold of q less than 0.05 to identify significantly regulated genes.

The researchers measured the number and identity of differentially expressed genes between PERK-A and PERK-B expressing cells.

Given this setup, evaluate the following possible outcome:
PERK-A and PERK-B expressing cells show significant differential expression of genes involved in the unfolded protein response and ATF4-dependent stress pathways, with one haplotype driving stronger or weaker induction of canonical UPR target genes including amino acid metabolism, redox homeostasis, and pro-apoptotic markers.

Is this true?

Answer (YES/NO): NO